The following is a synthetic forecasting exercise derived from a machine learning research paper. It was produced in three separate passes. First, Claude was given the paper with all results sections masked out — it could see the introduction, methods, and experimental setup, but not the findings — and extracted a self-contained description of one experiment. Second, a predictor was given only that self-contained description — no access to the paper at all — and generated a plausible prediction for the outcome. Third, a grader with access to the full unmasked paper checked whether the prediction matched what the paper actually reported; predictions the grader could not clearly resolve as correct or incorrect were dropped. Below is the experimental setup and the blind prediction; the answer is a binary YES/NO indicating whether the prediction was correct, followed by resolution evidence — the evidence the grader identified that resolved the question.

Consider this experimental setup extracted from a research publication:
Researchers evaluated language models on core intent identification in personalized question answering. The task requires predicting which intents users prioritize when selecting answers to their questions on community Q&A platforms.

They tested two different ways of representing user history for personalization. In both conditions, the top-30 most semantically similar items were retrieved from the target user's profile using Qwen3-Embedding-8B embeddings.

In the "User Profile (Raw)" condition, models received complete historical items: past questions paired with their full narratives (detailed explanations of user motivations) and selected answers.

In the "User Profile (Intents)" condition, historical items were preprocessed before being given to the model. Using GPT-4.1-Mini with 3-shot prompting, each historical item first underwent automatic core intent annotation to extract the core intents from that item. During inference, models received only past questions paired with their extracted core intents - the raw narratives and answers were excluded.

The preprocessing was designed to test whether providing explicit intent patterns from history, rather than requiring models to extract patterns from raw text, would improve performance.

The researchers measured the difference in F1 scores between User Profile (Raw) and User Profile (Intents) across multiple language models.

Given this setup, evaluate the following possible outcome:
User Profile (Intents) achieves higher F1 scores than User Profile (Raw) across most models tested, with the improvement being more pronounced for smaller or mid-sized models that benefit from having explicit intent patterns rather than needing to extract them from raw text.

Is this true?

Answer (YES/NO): NO